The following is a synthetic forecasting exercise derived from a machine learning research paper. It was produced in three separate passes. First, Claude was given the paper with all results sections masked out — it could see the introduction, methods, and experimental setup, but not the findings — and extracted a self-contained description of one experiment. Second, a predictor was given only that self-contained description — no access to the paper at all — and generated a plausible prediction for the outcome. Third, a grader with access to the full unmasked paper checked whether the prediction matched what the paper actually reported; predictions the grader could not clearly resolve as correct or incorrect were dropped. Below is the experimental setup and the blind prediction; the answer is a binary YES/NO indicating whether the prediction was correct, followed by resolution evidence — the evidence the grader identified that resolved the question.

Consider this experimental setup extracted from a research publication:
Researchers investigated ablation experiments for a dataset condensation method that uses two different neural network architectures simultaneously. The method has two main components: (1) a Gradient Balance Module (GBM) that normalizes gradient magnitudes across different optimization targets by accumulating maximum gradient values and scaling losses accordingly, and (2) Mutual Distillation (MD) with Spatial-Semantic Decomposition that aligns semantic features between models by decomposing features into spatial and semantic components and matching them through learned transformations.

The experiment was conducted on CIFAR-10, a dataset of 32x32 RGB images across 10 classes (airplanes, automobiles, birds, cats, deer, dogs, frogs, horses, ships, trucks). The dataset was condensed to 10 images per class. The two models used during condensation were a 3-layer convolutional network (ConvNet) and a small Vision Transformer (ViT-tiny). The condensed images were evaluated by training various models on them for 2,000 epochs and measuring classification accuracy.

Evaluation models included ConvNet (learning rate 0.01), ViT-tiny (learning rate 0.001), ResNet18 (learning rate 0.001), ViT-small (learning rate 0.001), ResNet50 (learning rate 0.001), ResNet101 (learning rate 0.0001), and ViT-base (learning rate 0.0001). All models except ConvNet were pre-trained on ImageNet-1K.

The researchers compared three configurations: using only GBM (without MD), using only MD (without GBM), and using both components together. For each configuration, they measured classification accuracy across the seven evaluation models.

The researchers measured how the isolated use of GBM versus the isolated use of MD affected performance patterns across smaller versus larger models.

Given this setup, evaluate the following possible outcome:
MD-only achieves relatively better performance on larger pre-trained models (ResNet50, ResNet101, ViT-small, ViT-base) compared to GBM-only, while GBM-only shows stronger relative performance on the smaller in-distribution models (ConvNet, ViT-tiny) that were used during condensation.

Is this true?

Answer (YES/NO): YES